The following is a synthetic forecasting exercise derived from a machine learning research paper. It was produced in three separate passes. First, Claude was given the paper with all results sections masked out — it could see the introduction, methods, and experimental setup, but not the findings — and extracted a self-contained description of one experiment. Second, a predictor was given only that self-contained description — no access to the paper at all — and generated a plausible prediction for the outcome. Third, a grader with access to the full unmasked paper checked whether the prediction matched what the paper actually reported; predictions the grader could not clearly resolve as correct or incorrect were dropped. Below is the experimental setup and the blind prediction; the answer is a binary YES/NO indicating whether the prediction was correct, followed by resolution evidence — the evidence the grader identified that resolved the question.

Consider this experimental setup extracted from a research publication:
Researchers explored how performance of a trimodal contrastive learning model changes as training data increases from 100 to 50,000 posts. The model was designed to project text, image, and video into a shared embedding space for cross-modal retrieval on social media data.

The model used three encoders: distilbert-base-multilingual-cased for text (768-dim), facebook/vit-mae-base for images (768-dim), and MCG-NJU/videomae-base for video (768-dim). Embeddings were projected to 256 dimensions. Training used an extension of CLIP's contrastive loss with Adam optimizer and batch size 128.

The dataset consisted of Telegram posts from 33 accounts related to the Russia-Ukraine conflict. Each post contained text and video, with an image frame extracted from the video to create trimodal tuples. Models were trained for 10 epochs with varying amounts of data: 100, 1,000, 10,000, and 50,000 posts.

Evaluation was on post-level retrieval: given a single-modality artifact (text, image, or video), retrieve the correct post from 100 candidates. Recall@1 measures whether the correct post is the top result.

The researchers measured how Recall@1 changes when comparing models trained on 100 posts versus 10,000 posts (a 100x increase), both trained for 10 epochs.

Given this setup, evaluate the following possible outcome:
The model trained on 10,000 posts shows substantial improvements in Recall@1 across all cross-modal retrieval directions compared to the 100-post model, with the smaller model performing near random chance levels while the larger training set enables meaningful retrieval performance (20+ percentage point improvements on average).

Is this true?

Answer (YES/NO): YES